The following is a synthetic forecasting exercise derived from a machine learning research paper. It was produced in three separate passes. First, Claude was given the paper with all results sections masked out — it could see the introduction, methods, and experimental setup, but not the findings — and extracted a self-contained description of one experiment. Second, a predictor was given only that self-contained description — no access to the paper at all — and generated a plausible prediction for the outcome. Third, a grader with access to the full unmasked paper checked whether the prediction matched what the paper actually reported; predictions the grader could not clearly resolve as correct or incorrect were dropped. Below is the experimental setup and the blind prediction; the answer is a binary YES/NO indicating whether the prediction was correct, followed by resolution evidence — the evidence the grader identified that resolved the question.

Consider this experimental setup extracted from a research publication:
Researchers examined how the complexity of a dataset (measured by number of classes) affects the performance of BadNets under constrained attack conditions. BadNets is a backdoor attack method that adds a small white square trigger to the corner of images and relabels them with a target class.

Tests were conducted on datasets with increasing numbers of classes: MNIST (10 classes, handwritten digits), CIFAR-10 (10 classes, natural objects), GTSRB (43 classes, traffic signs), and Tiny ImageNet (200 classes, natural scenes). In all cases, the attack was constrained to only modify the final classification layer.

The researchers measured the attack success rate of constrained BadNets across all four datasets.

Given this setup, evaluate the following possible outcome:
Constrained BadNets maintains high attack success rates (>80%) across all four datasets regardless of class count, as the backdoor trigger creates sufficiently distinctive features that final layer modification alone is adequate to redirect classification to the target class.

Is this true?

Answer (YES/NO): NO